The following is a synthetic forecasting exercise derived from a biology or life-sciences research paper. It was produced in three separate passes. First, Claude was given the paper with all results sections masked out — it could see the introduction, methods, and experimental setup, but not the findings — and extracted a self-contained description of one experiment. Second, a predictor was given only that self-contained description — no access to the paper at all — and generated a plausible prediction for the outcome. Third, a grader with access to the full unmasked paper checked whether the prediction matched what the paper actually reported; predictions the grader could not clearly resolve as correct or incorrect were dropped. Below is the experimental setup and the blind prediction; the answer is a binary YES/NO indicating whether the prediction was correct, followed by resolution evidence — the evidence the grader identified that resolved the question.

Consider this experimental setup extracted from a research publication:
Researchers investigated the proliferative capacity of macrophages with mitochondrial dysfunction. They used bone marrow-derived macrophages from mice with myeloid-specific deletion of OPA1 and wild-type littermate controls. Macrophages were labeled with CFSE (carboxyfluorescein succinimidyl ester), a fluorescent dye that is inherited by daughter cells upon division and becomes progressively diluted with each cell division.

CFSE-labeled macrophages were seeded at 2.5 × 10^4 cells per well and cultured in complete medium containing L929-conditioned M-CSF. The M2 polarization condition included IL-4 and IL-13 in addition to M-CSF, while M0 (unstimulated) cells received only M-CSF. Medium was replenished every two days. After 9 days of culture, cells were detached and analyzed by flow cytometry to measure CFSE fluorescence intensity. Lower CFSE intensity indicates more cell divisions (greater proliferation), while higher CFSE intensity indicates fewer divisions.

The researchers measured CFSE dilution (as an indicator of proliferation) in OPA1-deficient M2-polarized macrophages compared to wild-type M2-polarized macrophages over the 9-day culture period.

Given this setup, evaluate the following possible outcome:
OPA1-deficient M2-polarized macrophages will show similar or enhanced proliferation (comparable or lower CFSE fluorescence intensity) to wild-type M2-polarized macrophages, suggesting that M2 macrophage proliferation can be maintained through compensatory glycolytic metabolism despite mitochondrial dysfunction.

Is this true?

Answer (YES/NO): NO